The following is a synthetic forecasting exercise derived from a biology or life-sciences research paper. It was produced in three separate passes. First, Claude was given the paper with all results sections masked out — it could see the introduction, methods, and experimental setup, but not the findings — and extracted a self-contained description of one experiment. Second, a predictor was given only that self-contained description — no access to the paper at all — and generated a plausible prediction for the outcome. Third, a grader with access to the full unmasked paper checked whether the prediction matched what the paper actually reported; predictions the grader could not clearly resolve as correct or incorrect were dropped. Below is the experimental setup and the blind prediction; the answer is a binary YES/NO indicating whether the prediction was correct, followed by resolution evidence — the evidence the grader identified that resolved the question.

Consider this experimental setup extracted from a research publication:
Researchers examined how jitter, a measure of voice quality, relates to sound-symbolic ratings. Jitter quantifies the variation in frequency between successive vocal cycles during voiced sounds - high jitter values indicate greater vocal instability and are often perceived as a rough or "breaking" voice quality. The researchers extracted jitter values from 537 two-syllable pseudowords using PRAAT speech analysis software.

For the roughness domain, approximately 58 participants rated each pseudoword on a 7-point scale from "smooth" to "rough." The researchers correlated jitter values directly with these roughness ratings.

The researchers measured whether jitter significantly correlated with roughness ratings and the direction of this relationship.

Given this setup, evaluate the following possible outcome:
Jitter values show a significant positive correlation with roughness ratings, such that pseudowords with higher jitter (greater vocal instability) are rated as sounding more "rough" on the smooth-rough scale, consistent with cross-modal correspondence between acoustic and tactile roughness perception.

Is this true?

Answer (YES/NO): YES